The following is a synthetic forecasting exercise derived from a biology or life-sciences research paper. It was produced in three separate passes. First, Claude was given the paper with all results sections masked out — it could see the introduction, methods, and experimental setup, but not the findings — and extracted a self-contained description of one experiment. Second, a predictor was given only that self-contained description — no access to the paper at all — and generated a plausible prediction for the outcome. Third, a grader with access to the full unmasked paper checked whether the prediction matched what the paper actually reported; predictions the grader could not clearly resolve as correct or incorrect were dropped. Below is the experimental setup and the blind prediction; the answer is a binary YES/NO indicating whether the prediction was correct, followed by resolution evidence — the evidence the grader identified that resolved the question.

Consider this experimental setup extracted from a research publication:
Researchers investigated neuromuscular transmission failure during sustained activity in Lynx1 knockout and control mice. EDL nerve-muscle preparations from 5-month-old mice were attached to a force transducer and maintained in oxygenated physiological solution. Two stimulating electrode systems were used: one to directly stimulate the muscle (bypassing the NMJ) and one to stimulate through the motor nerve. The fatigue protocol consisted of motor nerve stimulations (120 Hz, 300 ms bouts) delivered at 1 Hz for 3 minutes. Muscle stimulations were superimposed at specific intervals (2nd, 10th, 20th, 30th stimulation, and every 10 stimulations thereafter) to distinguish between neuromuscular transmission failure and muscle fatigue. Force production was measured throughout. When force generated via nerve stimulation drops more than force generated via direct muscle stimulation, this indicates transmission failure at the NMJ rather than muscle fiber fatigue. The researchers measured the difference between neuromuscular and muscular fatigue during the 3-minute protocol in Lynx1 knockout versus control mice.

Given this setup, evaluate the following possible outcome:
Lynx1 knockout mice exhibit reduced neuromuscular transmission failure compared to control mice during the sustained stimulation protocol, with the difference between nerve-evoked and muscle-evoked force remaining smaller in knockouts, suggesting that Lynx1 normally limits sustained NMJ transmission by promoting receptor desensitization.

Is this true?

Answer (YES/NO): NO